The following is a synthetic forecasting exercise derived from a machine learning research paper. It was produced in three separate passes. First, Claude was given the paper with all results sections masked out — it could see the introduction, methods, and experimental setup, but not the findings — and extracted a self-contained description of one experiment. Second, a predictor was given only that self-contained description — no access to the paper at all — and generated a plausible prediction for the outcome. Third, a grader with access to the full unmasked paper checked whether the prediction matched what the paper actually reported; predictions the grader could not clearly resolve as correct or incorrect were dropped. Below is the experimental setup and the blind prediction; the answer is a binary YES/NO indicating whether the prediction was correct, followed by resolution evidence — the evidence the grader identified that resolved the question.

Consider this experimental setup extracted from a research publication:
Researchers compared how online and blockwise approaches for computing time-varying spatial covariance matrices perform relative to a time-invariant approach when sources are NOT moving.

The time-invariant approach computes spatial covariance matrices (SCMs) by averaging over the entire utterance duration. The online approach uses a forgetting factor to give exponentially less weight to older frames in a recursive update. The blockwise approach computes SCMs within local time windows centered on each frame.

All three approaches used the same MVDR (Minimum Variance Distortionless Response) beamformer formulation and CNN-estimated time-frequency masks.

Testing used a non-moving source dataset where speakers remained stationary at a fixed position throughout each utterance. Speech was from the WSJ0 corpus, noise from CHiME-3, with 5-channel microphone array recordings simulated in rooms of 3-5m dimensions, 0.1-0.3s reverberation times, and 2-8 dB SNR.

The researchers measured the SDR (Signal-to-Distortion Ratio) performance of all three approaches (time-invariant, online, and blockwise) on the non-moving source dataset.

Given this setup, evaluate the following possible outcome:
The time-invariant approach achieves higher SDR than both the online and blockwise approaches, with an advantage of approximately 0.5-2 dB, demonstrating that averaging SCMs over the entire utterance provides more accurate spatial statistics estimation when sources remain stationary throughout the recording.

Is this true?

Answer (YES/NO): YES